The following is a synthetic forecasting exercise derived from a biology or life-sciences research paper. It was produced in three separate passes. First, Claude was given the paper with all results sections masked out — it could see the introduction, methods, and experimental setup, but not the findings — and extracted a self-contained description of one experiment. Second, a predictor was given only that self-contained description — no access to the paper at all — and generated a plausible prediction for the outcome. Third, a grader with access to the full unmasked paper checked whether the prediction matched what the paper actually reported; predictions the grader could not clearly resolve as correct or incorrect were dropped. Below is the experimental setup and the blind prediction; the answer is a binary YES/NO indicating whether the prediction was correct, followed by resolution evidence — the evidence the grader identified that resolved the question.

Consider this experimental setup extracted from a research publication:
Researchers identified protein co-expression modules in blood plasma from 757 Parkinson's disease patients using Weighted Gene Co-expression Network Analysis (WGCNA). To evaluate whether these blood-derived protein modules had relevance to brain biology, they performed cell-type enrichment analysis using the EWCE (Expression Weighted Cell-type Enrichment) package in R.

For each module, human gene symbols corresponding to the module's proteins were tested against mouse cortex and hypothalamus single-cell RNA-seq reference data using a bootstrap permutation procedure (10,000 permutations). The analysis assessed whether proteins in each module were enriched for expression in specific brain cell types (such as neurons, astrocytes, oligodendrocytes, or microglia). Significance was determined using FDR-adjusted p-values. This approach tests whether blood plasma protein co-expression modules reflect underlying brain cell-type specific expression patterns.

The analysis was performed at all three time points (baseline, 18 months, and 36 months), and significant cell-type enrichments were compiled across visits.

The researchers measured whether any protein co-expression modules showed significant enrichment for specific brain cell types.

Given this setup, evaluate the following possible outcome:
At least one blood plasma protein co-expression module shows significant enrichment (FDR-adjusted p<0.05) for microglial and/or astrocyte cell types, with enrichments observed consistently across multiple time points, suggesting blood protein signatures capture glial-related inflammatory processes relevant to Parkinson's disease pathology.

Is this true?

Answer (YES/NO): YES